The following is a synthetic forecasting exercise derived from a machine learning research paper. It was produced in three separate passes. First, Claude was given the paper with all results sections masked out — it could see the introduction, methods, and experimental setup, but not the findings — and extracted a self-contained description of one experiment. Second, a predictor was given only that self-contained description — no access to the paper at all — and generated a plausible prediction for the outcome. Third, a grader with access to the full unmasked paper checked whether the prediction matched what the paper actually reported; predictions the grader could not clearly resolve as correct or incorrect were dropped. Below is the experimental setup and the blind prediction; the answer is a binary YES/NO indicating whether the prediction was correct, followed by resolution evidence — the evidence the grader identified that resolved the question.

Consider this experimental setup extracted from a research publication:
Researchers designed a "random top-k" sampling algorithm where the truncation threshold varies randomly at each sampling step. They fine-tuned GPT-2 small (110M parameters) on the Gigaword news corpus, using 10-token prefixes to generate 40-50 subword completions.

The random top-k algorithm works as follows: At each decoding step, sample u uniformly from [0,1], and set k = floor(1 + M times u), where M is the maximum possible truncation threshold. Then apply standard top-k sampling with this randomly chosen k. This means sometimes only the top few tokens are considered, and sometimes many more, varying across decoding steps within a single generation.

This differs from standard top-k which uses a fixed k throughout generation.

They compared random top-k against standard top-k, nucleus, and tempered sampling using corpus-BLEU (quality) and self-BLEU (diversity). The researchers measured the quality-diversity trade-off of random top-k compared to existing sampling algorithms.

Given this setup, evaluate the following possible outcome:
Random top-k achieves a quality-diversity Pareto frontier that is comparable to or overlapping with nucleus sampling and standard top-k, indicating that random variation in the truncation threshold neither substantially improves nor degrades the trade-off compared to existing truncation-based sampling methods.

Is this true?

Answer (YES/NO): YES